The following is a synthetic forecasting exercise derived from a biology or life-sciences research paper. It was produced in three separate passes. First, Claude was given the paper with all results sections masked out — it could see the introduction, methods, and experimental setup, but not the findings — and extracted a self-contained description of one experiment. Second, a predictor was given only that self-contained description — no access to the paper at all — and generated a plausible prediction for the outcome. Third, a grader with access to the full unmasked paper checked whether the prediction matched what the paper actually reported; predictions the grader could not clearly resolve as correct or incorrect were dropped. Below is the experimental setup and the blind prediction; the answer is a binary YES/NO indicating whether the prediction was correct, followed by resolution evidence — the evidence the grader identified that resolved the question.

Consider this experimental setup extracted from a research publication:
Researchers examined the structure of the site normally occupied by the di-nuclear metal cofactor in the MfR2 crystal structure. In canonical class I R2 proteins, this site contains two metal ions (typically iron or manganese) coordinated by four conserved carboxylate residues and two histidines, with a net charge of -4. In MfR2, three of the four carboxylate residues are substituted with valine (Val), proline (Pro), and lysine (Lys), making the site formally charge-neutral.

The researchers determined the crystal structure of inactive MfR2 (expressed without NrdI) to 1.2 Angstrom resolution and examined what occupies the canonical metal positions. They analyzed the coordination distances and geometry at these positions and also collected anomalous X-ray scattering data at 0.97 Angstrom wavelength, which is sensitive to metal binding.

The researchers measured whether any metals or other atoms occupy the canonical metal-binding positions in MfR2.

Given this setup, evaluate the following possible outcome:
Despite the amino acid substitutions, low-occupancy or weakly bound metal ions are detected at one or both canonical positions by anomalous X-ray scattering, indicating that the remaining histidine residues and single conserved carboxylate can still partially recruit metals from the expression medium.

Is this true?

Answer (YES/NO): NO